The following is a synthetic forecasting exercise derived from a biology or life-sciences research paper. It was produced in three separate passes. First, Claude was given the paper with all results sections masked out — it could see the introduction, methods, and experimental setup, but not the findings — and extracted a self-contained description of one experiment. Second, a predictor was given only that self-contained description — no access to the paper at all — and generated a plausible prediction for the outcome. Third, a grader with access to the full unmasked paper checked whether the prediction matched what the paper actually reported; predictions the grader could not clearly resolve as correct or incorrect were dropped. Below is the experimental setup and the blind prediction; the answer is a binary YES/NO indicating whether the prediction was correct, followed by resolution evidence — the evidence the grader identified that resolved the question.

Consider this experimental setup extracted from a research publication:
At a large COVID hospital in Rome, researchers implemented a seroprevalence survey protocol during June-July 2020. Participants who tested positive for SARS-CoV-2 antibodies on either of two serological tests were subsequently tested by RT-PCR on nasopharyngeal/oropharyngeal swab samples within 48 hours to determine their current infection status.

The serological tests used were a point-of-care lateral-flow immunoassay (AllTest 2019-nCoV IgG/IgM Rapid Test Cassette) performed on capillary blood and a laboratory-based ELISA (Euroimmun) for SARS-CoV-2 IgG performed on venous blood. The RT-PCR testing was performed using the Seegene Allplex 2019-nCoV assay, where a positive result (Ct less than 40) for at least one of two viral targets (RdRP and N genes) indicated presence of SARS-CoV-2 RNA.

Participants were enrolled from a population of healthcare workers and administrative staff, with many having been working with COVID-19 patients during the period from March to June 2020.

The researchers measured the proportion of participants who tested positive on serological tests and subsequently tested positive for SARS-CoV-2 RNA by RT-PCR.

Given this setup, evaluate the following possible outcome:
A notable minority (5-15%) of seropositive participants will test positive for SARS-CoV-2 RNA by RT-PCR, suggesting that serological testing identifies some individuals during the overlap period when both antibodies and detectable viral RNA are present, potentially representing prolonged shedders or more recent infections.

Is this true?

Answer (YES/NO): NO